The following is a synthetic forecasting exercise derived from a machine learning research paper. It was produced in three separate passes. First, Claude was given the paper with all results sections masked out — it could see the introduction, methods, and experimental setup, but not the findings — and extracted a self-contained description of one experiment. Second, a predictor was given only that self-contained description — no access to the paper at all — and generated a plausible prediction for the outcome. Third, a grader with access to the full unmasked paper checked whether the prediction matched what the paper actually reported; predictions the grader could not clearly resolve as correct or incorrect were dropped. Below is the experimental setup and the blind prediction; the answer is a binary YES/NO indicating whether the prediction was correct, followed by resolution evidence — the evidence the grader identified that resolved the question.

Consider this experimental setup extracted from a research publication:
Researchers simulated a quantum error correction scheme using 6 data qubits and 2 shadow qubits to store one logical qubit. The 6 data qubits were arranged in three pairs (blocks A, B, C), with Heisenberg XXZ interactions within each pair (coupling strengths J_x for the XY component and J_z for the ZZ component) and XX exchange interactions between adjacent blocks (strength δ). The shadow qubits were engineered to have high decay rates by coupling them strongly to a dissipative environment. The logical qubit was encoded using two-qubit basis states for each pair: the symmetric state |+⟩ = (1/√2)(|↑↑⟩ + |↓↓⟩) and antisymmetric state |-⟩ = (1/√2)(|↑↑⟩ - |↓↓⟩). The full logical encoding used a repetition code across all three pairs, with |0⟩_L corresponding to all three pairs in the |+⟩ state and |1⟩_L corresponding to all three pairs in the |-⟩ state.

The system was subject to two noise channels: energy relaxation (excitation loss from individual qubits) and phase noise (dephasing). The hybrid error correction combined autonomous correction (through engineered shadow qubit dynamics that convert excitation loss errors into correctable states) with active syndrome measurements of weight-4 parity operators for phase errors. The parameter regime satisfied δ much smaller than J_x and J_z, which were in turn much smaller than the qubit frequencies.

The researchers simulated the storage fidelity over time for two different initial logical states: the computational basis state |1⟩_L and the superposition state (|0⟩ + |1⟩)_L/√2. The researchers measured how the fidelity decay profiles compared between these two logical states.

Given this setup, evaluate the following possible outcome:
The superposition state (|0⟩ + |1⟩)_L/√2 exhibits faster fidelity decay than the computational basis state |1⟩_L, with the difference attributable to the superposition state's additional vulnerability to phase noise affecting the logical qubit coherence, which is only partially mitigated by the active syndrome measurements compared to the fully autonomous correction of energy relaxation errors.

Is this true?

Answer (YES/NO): NO